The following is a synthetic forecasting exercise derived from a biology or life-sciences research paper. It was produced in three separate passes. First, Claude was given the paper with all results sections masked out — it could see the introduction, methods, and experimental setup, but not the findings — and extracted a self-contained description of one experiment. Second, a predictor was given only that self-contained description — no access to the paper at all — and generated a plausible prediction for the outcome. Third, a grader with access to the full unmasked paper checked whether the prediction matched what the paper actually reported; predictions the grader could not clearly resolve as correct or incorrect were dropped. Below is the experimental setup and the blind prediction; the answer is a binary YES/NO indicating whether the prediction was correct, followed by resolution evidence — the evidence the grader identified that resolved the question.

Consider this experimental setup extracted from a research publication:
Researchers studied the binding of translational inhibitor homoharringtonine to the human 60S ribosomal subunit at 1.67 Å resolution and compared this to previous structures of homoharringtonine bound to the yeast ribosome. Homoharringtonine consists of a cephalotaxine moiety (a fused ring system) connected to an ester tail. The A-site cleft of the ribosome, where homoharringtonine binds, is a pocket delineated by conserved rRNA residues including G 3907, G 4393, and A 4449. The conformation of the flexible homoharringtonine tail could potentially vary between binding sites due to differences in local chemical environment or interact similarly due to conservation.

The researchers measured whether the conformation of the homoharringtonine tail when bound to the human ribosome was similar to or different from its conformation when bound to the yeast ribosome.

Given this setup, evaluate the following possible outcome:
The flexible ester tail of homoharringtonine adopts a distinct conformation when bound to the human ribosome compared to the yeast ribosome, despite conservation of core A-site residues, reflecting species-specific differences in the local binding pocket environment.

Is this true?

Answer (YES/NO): YES